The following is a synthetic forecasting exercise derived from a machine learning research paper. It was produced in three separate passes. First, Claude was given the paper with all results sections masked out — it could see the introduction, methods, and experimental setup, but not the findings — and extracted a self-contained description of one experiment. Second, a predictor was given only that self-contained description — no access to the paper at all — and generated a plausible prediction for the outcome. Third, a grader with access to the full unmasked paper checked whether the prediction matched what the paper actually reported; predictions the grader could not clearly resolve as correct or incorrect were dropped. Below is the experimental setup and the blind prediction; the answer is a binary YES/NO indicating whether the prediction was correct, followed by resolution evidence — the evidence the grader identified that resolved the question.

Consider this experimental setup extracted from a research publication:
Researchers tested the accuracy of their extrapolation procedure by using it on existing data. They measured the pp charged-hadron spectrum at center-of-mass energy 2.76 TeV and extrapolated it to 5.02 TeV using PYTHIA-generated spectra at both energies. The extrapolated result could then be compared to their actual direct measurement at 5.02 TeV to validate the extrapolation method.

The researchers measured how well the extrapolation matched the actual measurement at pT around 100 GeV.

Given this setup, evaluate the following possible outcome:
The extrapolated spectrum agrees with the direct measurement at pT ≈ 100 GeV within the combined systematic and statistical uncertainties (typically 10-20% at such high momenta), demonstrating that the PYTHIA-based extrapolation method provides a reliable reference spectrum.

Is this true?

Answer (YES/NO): NO